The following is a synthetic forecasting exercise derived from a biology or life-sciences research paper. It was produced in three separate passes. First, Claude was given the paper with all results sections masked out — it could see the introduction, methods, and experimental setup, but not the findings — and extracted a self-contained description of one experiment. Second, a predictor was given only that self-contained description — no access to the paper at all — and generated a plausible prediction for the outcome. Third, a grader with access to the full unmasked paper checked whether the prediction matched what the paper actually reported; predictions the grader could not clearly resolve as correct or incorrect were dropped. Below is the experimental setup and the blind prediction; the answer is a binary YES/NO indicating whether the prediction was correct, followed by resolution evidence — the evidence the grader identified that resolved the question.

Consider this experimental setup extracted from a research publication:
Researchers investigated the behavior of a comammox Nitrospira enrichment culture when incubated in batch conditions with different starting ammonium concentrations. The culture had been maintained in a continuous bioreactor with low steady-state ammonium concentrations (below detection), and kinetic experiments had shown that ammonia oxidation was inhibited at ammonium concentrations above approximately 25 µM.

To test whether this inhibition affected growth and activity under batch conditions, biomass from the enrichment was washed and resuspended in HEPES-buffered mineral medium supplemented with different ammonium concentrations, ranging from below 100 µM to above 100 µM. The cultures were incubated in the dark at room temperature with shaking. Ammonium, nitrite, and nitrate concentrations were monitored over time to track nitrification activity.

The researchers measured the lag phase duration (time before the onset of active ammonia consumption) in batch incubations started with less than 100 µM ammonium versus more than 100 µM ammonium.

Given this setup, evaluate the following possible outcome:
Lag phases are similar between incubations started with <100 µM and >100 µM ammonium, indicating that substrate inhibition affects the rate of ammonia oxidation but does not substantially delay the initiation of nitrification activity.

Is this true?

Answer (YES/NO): NO